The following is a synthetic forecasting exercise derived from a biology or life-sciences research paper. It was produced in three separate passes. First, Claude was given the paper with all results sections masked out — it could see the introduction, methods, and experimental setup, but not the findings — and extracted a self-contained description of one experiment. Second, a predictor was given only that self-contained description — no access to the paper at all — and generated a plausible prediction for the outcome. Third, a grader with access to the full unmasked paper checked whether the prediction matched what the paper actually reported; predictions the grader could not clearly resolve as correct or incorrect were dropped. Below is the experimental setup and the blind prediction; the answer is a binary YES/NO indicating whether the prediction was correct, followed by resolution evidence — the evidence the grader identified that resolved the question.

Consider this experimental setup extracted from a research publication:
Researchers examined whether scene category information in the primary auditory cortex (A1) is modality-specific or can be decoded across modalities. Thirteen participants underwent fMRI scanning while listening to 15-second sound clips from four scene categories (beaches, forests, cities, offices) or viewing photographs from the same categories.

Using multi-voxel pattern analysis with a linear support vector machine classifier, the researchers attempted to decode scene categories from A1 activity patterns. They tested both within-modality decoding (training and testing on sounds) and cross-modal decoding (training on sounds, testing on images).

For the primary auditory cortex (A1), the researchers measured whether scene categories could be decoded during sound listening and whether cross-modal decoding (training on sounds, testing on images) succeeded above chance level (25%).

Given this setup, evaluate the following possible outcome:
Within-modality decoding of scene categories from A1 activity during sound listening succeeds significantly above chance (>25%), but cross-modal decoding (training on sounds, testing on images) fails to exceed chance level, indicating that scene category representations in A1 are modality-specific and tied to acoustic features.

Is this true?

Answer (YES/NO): YES